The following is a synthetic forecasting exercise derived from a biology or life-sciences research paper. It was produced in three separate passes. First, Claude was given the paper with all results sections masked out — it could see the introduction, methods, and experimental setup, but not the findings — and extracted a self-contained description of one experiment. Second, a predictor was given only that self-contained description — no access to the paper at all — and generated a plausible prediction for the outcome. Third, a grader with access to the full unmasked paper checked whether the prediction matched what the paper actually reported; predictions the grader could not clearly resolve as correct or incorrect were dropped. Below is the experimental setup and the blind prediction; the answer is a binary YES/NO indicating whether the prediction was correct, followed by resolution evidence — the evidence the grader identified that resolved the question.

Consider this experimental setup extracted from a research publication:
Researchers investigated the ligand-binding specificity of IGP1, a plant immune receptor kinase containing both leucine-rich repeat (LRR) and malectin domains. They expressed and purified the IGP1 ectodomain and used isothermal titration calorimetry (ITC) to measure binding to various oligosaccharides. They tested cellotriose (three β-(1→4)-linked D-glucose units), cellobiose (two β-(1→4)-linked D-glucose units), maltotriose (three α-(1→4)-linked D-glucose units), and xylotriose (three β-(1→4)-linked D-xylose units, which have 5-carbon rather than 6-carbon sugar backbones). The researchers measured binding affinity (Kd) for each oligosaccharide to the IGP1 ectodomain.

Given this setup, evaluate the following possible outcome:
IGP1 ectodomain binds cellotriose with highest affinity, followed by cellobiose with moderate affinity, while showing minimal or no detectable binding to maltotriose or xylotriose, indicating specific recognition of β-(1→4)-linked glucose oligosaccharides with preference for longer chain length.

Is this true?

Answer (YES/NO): NO